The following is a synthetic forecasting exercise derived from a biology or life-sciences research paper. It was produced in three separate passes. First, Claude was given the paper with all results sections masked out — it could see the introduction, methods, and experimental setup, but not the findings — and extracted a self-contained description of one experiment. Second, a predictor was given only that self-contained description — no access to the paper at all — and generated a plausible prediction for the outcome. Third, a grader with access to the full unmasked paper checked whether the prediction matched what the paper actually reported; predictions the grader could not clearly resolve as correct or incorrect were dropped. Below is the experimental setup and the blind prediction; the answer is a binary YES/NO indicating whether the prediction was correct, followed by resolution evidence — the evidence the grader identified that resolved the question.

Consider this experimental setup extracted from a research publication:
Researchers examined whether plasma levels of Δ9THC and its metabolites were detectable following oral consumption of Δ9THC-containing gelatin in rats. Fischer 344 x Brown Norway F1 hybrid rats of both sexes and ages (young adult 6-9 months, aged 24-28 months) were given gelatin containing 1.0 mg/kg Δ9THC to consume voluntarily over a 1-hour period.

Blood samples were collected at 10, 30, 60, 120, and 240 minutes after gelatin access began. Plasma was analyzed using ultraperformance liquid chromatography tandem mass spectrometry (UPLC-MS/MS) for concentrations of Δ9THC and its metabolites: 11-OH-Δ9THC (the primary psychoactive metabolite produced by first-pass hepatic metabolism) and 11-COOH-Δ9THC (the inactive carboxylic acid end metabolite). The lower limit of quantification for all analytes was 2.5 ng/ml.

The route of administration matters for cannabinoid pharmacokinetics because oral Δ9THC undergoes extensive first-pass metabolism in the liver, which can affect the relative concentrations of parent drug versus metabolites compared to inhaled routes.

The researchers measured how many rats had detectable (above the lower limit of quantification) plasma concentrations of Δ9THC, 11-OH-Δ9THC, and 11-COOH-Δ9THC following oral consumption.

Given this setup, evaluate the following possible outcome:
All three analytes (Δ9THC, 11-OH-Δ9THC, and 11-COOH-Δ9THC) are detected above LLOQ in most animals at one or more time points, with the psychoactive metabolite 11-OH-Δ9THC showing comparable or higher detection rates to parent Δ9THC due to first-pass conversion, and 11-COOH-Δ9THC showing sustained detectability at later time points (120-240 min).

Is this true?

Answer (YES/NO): NO